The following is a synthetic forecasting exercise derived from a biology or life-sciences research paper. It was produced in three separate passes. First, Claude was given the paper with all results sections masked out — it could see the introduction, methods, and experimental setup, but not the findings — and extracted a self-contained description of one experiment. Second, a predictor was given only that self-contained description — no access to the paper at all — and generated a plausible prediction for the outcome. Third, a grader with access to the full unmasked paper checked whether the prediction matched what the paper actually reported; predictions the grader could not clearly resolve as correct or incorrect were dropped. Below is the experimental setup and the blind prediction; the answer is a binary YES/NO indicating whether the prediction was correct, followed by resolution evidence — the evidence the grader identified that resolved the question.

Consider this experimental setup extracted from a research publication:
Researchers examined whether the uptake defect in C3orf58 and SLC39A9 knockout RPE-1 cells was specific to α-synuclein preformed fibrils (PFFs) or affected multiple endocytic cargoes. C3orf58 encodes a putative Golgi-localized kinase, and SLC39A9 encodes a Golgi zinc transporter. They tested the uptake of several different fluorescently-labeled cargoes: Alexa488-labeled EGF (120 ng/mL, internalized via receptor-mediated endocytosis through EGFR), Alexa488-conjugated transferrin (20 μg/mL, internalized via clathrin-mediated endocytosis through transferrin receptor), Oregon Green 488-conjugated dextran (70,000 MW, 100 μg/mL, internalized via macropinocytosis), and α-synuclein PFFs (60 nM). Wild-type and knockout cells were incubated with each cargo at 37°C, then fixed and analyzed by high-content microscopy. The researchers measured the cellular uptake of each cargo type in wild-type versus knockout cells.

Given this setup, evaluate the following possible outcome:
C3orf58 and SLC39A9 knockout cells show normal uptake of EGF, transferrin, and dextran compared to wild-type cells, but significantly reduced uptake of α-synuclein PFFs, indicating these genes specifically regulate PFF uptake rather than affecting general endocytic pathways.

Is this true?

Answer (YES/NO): YES